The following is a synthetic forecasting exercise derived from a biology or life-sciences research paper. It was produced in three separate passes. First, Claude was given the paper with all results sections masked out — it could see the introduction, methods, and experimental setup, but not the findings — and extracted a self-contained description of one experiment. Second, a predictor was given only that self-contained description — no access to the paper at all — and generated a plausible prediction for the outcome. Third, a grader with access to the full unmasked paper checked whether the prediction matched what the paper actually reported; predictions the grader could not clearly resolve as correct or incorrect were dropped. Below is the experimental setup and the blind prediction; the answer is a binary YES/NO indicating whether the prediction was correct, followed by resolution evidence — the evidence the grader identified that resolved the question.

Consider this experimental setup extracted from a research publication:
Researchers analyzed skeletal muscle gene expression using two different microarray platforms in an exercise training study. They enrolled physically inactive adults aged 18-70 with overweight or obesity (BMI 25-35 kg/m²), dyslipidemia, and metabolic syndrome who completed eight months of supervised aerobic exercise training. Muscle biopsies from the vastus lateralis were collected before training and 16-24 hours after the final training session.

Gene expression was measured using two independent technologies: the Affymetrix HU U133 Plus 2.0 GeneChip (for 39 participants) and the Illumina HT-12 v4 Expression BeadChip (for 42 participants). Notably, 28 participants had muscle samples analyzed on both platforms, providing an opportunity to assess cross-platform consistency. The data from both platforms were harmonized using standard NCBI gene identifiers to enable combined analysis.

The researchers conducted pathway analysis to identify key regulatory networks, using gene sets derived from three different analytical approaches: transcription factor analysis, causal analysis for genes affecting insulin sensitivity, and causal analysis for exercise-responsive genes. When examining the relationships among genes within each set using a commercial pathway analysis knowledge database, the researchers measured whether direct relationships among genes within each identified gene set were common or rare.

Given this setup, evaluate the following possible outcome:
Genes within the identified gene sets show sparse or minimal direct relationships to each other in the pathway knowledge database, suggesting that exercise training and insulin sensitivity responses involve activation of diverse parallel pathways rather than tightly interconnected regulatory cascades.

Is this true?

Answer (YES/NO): YES